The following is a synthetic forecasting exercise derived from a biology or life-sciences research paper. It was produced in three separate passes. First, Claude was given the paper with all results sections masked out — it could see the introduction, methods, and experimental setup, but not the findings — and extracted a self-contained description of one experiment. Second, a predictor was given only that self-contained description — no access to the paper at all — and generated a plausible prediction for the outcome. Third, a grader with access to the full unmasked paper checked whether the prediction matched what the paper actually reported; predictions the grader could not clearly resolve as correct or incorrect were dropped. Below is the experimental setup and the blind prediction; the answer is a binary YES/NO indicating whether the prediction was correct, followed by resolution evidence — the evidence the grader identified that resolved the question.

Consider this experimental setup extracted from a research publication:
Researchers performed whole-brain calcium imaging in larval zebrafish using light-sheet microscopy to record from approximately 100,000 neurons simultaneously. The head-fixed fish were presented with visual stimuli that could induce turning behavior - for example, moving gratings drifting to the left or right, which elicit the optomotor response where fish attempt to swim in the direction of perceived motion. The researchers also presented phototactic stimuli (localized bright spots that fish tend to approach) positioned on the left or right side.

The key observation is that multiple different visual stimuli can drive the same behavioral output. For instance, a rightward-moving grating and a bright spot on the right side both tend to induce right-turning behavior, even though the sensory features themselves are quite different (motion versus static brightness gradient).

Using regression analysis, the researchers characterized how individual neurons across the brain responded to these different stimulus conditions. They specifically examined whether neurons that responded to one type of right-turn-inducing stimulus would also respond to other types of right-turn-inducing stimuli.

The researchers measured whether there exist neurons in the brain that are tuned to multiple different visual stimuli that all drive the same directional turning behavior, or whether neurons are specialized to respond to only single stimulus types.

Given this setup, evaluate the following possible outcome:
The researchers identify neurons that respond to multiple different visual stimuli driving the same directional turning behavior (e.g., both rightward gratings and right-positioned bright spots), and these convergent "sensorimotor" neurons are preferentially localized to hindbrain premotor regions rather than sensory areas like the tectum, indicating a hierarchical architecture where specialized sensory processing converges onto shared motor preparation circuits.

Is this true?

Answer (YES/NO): NO